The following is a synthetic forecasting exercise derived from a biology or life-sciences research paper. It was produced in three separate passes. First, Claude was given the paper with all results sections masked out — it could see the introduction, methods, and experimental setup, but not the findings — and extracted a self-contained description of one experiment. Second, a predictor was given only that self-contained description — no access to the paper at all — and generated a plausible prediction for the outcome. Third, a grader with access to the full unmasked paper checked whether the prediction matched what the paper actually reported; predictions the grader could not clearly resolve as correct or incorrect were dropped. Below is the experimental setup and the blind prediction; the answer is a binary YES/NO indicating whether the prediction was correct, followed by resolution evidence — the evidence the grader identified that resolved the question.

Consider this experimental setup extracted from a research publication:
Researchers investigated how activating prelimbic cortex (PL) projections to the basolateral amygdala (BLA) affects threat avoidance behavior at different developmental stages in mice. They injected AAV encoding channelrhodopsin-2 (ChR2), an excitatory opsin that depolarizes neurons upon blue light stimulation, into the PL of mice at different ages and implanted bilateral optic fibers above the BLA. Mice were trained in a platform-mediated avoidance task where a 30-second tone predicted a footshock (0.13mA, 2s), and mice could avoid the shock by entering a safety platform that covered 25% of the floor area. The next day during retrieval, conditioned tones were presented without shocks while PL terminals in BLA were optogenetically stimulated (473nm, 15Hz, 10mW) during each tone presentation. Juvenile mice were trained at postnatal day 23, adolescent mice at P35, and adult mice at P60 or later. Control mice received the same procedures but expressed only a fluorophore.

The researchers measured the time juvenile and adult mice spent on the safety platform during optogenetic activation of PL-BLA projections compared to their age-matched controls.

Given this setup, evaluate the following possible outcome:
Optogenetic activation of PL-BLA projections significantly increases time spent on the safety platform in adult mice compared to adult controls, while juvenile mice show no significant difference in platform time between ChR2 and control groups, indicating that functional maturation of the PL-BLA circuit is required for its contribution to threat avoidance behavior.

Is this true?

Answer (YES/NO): NO